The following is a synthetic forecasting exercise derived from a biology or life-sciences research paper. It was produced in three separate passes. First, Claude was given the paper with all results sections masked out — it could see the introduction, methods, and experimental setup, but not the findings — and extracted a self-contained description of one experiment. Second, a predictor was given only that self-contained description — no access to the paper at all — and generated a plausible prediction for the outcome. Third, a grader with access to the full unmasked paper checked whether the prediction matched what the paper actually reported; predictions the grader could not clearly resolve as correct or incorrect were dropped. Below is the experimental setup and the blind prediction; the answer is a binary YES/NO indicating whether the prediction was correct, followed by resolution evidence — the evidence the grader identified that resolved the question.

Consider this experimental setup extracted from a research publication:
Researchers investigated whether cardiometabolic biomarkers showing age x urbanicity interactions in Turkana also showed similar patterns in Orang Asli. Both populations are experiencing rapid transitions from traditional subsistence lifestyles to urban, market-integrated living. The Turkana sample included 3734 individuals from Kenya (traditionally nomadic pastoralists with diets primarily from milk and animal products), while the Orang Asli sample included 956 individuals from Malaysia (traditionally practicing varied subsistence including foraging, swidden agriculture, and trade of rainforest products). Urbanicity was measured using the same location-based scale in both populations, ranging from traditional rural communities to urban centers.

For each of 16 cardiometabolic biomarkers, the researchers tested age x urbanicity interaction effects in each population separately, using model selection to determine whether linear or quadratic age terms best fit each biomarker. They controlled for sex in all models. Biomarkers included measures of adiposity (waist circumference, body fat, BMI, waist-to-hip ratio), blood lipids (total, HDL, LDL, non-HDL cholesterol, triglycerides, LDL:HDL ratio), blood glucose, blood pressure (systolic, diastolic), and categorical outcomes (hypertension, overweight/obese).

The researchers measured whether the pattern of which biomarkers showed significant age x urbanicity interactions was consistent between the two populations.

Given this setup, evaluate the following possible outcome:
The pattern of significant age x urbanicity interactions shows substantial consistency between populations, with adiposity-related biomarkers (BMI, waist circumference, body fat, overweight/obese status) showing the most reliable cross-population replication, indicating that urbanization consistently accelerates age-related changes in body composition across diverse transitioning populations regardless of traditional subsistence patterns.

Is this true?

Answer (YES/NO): YES